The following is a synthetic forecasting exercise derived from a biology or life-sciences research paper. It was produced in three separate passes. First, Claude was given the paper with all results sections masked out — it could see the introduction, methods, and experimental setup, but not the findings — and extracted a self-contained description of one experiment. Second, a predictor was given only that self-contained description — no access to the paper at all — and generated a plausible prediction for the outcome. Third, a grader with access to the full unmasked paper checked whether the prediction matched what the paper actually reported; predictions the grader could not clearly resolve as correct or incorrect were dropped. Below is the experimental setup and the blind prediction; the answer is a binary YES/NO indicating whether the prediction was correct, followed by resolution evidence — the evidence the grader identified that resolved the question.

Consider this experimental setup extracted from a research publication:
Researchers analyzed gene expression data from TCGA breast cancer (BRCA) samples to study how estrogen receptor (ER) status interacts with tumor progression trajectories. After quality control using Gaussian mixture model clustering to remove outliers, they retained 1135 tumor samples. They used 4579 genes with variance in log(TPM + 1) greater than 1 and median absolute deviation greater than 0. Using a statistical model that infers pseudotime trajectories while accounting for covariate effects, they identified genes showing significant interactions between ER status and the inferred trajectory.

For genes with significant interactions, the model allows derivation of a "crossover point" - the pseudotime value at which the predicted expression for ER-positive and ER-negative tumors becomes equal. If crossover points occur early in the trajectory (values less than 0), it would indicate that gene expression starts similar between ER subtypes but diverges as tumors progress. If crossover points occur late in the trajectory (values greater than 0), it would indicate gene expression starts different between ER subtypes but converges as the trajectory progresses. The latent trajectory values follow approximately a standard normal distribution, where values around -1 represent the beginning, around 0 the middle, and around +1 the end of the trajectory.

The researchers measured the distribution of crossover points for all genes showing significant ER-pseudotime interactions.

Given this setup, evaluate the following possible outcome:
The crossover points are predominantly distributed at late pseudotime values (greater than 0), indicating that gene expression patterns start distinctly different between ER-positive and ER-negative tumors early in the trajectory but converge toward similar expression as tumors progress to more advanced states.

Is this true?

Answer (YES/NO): YES